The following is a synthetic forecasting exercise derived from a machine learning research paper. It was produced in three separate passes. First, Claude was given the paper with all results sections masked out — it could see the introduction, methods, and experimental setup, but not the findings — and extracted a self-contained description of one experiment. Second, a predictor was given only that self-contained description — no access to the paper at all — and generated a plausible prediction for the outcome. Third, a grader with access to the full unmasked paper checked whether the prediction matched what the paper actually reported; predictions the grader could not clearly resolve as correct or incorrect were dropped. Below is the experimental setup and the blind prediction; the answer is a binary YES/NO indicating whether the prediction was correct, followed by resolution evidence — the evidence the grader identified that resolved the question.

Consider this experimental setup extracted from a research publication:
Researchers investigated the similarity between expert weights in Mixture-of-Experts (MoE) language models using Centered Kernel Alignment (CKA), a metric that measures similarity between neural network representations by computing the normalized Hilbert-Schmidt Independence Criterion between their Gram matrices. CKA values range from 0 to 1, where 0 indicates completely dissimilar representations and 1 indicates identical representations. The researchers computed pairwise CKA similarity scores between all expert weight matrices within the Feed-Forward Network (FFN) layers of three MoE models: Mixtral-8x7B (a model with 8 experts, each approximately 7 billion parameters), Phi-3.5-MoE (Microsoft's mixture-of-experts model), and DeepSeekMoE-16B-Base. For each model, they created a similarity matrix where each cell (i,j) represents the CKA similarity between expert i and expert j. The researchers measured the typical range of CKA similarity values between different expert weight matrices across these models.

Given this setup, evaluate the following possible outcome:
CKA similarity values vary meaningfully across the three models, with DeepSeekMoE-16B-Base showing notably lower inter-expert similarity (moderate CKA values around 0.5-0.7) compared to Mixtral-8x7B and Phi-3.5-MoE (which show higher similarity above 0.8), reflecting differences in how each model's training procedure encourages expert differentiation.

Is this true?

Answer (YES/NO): NO